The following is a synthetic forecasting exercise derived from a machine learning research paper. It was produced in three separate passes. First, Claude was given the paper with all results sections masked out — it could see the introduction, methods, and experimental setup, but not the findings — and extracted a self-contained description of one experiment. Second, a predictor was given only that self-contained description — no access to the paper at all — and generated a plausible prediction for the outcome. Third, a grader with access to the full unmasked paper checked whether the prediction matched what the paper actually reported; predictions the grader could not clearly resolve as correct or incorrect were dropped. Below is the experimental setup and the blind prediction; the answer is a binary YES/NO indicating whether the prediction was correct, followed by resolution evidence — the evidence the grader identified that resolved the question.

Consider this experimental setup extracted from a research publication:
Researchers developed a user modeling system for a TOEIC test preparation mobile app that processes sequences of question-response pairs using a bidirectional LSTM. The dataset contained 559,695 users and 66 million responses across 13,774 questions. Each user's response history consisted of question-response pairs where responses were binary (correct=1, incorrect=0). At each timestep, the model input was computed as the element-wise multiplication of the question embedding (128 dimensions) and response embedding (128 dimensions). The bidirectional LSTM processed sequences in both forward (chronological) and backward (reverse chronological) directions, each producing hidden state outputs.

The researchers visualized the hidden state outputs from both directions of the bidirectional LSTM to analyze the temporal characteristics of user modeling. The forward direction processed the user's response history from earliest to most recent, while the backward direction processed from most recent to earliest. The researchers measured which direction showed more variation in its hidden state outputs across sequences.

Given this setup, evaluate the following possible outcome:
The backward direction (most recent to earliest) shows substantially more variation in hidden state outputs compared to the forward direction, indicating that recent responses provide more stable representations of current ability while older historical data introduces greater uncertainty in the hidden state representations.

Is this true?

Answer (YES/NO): NO